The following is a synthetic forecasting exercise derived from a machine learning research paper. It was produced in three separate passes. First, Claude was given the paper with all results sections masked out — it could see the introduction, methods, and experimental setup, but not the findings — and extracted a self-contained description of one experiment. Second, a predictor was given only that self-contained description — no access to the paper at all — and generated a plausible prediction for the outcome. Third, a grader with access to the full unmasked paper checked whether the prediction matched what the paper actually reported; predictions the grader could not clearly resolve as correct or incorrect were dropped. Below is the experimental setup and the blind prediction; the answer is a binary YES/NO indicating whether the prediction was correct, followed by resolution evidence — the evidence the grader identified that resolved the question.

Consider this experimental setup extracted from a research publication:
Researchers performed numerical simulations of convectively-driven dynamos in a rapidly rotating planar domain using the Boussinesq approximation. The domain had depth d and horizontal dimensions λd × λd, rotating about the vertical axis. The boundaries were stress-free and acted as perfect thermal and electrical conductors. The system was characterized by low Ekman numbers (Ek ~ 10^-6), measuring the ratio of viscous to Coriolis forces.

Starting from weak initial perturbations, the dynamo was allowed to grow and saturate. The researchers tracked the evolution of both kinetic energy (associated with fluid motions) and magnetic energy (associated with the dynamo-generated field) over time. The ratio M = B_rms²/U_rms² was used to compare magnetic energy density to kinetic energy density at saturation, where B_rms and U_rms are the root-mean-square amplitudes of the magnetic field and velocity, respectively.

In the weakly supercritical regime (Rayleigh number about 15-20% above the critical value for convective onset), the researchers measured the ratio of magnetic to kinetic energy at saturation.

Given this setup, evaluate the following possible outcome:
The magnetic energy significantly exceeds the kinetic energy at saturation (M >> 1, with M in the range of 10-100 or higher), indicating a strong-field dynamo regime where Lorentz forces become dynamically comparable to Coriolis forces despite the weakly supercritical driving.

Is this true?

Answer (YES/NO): NO